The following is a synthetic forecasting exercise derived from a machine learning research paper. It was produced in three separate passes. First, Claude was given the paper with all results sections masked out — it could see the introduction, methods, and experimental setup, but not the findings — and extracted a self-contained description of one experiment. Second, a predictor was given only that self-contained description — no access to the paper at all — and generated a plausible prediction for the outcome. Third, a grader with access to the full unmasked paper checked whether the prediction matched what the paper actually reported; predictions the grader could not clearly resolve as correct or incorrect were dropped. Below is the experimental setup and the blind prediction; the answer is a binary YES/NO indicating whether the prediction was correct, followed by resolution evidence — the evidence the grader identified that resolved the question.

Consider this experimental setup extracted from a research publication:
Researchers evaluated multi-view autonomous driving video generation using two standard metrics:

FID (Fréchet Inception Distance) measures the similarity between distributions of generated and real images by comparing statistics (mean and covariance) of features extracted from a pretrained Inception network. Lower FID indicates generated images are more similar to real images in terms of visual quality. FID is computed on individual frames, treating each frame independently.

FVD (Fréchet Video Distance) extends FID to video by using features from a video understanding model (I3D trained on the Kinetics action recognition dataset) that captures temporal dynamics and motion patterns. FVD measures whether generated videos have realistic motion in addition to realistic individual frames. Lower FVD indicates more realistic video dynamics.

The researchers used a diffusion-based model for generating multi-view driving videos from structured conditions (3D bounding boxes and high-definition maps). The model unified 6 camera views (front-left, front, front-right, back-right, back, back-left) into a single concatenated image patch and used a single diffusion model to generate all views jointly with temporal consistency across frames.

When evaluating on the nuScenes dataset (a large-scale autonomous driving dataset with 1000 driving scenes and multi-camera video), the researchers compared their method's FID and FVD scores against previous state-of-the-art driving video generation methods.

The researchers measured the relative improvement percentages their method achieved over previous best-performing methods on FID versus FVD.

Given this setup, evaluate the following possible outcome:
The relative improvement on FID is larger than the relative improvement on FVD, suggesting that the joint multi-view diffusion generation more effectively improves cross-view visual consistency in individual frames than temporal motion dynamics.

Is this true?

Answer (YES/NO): NO